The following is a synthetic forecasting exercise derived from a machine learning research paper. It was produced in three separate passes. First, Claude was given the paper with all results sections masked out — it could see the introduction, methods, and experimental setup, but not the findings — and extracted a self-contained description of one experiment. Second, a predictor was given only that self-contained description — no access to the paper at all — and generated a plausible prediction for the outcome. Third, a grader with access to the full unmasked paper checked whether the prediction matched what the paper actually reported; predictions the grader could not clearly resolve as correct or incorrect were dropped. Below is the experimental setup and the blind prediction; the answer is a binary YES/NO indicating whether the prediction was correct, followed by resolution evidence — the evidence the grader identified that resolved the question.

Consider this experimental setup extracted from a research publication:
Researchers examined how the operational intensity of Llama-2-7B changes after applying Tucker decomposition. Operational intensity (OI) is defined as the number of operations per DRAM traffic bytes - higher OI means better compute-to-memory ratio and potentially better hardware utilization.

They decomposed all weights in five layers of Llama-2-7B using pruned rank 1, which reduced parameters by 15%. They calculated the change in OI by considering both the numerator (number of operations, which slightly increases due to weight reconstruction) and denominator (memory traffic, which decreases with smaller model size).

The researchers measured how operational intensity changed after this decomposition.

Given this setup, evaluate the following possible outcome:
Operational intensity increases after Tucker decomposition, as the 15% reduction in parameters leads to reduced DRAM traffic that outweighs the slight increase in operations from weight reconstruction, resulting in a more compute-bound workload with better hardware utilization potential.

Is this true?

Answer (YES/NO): YES